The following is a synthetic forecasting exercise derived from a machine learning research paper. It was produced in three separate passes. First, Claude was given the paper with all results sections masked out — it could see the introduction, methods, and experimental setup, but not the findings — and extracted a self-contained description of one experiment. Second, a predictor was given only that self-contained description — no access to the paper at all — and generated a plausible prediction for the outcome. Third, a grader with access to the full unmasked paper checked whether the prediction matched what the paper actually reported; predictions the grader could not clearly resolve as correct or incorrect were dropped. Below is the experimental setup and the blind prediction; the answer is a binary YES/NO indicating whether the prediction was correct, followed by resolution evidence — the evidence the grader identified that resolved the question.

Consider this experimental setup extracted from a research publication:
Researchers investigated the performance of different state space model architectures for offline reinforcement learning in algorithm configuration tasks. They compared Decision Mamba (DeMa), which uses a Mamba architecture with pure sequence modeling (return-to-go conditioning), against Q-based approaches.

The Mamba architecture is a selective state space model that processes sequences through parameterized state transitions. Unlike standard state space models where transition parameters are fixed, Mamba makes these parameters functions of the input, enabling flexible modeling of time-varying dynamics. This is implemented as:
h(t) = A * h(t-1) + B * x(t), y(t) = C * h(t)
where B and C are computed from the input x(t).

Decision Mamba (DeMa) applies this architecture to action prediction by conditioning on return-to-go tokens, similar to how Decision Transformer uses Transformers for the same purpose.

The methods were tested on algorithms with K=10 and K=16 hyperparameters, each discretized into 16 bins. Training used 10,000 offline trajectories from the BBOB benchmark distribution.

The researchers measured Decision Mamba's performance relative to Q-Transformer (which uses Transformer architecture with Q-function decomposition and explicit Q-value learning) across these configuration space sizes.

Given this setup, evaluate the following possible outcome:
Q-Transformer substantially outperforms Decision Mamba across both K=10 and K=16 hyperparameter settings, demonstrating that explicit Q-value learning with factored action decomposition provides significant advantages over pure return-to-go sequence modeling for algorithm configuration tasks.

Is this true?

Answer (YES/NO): YES